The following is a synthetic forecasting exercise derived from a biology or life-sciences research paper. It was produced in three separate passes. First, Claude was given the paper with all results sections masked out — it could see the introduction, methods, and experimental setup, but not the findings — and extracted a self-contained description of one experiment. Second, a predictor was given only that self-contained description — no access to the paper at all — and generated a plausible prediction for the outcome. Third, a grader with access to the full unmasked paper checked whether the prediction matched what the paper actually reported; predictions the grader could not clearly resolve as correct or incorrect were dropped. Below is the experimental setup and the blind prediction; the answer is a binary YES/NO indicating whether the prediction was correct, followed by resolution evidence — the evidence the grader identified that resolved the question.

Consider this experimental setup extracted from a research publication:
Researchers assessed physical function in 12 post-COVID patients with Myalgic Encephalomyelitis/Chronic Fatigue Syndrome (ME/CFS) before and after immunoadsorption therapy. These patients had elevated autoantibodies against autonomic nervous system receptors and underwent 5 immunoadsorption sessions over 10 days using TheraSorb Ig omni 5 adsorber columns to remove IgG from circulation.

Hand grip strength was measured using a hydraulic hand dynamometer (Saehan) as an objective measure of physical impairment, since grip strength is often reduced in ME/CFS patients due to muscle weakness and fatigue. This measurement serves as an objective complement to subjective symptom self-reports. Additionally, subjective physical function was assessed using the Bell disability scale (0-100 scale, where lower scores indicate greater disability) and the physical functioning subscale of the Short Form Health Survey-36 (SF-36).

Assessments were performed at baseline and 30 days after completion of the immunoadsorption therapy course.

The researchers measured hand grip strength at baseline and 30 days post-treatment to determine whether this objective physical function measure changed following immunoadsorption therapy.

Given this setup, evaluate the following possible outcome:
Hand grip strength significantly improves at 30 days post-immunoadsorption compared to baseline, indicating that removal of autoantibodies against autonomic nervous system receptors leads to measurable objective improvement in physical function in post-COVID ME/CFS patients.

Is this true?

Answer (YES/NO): YES